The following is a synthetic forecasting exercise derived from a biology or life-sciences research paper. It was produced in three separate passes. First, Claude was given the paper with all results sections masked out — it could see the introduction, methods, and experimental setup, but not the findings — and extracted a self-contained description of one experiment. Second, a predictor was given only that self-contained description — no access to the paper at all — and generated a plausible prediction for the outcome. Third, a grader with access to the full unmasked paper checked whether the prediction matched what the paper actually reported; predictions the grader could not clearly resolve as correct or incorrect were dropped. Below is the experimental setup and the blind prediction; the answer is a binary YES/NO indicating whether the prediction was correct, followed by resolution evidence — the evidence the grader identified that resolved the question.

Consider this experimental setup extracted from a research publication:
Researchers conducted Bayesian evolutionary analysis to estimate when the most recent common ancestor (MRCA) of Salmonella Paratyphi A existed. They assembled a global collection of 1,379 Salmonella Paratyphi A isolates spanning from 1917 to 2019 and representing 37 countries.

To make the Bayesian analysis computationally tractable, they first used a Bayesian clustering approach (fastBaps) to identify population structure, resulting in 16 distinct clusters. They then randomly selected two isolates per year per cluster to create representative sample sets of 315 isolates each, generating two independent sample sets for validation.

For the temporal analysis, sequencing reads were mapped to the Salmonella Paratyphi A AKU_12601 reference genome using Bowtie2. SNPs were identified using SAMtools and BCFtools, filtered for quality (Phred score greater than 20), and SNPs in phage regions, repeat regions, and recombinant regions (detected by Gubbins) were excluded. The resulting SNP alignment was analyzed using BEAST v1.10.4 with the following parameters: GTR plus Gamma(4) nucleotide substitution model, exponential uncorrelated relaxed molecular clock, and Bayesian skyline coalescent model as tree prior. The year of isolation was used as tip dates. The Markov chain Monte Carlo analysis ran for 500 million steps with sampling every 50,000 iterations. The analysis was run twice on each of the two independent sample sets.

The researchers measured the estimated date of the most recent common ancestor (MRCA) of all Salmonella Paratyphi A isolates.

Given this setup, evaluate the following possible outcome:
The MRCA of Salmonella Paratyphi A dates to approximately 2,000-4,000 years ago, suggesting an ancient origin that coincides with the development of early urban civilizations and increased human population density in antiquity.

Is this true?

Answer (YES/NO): NO